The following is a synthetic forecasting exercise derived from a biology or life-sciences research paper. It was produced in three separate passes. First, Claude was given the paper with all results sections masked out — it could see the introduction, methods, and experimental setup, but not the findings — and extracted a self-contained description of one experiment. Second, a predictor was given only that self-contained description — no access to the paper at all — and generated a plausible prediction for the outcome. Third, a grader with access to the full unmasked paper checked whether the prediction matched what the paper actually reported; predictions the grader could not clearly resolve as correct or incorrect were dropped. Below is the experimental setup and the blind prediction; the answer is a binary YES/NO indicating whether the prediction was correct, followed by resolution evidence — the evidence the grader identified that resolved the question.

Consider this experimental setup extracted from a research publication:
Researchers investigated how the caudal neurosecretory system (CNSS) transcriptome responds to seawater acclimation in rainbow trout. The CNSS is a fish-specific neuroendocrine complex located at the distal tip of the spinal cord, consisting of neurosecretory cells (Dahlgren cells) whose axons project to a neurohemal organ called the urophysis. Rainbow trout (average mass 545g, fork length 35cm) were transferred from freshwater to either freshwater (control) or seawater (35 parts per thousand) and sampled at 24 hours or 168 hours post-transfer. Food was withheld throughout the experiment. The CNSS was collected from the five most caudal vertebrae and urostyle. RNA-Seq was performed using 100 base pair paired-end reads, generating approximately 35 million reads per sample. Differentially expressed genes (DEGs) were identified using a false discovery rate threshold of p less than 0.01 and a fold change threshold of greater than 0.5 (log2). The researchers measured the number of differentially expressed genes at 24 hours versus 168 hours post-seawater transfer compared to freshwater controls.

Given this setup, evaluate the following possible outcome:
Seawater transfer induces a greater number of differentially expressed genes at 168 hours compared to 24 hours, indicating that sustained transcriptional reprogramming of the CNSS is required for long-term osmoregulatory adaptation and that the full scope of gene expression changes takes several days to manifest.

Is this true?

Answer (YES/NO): NO